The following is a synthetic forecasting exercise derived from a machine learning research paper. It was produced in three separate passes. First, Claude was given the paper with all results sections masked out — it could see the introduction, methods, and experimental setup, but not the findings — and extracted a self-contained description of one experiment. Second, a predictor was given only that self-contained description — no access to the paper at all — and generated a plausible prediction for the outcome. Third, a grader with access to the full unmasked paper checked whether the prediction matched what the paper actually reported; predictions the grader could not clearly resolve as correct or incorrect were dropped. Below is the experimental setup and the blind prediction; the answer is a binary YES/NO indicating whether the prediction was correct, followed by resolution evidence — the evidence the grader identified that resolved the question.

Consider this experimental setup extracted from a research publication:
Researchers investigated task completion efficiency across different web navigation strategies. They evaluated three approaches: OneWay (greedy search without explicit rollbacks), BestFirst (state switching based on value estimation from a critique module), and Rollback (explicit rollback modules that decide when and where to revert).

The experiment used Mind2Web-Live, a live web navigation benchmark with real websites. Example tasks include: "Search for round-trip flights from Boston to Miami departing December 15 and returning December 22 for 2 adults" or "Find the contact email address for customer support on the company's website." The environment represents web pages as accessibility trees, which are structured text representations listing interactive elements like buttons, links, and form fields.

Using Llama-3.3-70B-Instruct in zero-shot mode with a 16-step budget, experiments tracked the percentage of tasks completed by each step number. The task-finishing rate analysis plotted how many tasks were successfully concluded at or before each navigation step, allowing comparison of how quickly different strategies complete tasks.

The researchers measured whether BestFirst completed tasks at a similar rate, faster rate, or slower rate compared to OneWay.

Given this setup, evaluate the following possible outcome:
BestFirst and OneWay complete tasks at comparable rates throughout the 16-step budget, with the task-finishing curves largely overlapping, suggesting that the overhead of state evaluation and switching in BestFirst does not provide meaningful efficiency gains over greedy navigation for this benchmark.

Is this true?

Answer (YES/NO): NO